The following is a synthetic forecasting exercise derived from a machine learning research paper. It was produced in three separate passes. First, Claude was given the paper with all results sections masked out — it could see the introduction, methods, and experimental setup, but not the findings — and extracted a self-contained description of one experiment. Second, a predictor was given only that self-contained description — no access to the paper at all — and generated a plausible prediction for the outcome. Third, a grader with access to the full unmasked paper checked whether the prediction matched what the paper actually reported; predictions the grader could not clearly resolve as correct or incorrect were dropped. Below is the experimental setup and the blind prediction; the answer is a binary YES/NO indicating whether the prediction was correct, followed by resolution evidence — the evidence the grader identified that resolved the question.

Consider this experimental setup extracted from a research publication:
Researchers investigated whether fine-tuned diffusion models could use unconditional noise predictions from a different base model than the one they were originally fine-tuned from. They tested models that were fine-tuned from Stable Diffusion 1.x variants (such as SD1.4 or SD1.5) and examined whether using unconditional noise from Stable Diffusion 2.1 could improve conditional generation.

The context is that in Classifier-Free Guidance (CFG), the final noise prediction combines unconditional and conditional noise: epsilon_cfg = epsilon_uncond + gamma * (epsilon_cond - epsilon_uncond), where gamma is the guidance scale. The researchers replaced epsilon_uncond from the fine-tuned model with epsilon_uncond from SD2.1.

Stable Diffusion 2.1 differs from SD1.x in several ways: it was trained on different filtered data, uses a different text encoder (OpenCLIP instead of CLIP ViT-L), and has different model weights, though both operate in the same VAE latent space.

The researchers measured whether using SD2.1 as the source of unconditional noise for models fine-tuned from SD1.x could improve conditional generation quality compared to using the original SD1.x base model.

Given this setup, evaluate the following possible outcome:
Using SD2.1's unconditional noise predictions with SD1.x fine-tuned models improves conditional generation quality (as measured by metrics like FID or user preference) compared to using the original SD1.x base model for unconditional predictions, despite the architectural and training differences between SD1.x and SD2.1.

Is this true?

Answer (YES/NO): NO